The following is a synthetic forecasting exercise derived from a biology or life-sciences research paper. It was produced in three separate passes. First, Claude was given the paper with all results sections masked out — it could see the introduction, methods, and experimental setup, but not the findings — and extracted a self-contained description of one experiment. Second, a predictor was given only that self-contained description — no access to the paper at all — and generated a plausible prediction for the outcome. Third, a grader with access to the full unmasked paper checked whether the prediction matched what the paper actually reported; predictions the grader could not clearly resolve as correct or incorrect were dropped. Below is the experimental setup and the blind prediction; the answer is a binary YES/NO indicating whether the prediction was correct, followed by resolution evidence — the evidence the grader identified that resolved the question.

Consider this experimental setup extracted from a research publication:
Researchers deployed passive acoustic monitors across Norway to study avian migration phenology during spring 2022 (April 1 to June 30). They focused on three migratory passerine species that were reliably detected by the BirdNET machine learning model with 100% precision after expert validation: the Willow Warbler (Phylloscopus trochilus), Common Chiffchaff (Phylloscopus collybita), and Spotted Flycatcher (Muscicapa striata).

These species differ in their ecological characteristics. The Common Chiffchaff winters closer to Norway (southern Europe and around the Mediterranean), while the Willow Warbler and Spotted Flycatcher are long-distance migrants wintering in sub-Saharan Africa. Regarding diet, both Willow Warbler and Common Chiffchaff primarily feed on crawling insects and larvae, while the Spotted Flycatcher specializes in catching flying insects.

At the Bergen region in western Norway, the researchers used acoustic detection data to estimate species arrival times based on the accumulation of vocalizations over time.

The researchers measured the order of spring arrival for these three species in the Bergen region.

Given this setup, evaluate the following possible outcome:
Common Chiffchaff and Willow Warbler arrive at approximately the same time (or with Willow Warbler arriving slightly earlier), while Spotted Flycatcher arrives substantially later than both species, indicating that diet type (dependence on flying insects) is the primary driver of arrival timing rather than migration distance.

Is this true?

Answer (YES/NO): NO